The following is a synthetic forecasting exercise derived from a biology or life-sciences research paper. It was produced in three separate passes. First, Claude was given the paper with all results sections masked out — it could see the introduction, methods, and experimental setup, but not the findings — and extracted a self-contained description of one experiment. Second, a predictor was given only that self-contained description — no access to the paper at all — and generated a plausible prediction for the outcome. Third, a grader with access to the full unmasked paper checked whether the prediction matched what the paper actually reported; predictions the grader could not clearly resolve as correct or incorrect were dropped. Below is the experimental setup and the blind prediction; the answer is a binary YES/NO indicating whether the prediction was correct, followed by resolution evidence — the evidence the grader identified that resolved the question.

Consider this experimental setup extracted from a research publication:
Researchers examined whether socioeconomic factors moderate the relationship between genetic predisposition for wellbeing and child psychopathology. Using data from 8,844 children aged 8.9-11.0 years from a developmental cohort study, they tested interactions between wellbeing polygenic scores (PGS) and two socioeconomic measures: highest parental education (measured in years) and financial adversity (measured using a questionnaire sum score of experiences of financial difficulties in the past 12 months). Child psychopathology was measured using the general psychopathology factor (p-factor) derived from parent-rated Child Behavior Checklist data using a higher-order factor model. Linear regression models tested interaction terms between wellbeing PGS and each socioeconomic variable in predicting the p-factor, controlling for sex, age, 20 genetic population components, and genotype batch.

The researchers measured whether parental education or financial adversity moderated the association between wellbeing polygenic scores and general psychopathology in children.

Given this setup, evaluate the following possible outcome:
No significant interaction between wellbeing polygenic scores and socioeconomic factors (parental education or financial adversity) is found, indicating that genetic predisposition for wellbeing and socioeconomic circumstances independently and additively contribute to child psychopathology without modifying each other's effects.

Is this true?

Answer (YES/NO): NO